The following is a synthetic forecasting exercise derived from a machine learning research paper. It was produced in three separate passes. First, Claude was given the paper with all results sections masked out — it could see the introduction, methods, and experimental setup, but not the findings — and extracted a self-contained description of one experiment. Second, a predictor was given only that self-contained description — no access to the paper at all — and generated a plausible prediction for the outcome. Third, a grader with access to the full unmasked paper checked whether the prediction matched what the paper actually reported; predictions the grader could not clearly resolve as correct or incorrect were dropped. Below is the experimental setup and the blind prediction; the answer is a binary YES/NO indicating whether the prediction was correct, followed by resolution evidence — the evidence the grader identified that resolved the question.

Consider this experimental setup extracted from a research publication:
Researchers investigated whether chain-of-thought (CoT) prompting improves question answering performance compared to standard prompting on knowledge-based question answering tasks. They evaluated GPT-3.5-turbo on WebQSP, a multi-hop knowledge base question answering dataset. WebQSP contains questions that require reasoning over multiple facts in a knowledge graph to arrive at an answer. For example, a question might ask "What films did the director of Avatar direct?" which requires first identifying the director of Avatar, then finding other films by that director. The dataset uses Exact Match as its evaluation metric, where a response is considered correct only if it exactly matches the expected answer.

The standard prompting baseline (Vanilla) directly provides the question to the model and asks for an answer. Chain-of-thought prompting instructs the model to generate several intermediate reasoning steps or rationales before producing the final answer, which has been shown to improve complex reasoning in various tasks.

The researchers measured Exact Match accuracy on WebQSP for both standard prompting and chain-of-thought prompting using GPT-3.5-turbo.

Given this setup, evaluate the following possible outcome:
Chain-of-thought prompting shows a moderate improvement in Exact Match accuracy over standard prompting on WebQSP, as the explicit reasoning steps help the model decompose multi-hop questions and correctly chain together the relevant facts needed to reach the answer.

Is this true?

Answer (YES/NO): NO